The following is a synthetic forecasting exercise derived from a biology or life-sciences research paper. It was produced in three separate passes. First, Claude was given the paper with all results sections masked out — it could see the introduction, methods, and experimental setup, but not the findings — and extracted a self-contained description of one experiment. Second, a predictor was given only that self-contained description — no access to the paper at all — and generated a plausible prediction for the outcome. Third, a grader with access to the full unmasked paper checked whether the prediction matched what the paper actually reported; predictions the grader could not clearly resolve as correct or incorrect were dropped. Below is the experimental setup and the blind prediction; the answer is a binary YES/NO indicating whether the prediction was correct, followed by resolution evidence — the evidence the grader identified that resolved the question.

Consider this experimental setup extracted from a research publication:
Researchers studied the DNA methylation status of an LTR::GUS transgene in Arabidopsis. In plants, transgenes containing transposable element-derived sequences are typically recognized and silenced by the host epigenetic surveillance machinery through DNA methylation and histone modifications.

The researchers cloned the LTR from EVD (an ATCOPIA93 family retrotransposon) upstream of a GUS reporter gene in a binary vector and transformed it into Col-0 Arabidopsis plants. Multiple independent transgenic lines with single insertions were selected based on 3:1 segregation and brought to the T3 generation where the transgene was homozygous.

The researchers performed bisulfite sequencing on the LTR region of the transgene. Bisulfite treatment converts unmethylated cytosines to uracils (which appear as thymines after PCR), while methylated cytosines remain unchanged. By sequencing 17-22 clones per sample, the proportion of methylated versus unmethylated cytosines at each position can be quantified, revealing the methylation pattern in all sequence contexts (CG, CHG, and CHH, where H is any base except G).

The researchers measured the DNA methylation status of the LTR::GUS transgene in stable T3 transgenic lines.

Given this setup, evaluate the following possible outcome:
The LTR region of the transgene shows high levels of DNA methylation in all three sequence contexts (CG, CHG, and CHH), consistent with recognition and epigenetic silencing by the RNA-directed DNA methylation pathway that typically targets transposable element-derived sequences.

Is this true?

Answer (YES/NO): NO